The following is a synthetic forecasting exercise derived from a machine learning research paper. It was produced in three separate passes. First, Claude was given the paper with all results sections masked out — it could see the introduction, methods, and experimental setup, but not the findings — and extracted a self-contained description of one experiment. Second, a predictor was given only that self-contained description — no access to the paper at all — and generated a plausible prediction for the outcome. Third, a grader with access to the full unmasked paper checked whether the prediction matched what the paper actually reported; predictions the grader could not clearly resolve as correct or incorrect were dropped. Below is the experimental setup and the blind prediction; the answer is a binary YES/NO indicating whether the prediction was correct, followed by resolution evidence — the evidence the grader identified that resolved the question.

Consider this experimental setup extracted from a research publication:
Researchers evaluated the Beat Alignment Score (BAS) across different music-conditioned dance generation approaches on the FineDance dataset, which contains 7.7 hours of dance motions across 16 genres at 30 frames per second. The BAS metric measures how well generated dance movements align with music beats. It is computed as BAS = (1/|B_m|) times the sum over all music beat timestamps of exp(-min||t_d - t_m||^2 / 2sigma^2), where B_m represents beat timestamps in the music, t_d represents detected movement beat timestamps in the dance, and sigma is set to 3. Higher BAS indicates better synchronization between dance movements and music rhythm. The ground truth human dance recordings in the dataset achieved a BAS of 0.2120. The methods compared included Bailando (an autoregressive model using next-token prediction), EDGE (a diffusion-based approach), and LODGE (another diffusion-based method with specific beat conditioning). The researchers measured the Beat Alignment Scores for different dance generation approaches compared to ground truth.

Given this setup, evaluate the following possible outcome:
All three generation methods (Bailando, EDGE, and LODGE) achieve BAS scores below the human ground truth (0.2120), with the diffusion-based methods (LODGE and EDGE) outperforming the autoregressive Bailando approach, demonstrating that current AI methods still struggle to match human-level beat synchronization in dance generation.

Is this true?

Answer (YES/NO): NO